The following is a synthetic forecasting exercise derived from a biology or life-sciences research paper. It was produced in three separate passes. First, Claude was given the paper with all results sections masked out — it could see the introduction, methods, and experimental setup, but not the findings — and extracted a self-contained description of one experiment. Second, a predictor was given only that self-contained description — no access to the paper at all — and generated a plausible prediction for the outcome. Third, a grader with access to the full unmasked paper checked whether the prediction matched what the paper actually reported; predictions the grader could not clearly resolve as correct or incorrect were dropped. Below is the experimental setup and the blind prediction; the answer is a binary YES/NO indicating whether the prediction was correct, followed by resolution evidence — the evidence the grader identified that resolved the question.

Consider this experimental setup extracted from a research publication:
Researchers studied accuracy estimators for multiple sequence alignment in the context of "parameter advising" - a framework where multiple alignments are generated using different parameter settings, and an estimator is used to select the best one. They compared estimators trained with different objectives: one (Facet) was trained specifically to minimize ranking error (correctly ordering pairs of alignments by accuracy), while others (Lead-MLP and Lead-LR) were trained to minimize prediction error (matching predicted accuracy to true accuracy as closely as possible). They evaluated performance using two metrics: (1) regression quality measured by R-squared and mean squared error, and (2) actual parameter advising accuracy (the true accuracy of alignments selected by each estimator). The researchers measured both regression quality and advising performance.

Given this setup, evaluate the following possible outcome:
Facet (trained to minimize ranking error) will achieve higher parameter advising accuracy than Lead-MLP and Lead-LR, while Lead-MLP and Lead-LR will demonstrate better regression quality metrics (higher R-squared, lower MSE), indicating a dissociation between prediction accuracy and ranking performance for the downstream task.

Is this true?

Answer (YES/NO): NO